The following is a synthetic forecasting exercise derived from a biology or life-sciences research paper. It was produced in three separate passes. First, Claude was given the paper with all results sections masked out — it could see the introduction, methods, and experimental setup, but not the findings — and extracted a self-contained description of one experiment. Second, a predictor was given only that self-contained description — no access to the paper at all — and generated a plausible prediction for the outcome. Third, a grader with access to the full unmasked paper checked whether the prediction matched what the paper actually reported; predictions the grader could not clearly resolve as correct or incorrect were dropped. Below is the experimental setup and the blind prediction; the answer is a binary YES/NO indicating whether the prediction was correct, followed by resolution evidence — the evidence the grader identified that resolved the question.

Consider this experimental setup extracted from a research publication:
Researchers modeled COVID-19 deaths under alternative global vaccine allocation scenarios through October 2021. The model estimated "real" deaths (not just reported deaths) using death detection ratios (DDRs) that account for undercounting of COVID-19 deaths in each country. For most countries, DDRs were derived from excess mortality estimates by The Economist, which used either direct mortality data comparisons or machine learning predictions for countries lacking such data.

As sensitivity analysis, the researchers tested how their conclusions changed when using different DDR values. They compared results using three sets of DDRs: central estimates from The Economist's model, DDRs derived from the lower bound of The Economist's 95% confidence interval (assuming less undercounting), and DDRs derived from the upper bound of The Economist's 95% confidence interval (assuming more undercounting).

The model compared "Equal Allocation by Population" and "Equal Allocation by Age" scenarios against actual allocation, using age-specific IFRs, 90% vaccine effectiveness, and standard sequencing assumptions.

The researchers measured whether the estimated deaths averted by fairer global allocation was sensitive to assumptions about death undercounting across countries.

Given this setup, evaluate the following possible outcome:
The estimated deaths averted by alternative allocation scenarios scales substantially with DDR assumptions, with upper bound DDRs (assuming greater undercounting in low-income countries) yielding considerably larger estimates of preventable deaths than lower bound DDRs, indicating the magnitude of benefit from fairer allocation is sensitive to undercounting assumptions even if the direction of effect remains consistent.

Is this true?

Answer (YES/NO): YES